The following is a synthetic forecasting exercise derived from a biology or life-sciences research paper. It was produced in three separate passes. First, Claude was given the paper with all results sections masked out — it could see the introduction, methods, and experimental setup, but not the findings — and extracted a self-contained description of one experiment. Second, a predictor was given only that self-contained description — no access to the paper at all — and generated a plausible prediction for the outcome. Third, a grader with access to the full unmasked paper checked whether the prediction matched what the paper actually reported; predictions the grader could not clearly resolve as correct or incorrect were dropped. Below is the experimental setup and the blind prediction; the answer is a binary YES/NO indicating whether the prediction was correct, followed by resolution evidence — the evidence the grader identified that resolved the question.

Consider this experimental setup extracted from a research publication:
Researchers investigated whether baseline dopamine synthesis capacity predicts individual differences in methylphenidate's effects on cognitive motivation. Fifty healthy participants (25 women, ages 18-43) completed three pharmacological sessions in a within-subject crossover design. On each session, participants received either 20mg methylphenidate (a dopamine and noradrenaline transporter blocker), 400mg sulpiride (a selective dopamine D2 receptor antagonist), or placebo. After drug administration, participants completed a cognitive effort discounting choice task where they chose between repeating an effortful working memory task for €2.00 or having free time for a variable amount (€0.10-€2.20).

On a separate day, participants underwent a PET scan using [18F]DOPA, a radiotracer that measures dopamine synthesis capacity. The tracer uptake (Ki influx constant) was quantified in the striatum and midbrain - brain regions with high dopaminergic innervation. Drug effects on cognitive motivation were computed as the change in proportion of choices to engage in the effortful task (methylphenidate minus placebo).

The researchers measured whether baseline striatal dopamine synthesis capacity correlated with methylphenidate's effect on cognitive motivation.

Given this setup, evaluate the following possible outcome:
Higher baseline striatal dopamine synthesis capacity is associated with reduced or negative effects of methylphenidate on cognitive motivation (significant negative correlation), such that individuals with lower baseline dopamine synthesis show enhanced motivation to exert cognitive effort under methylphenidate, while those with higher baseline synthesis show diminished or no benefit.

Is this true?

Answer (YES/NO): NO